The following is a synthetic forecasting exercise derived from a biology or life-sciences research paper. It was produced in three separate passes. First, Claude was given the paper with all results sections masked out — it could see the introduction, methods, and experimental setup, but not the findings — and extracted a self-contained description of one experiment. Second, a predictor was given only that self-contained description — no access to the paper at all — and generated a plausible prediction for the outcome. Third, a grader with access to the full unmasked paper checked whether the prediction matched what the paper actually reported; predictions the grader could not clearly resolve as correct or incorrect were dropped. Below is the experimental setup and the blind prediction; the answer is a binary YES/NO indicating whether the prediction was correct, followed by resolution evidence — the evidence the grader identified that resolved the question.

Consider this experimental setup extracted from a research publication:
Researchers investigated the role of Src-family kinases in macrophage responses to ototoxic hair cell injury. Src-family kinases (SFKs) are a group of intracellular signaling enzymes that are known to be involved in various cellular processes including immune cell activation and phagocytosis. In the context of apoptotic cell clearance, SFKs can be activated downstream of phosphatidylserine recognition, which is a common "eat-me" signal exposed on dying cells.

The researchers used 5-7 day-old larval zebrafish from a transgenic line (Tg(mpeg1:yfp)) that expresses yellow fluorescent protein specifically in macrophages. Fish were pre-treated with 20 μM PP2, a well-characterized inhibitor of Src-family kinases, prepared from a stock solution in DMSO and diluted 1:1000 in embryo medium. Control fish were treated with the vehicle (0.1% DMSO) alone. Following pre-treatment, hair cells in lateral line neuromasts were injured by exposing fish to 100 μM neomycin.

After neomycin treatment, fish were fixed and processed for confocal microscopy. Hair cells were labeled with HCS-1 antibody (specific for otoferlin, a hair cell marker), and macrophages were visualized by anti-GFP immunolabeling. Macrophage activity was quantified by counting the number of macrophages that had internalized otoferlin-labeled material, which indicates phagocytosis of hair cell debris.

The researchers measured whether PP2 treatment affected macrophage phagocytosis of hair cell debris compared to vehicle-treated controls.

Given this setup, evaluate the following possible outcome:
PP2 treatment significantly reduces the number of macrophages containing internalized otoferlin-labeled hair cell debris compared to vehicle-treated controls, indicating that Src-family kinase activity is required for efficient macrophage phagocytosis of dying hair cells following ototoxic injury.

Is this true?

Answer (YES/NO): YES